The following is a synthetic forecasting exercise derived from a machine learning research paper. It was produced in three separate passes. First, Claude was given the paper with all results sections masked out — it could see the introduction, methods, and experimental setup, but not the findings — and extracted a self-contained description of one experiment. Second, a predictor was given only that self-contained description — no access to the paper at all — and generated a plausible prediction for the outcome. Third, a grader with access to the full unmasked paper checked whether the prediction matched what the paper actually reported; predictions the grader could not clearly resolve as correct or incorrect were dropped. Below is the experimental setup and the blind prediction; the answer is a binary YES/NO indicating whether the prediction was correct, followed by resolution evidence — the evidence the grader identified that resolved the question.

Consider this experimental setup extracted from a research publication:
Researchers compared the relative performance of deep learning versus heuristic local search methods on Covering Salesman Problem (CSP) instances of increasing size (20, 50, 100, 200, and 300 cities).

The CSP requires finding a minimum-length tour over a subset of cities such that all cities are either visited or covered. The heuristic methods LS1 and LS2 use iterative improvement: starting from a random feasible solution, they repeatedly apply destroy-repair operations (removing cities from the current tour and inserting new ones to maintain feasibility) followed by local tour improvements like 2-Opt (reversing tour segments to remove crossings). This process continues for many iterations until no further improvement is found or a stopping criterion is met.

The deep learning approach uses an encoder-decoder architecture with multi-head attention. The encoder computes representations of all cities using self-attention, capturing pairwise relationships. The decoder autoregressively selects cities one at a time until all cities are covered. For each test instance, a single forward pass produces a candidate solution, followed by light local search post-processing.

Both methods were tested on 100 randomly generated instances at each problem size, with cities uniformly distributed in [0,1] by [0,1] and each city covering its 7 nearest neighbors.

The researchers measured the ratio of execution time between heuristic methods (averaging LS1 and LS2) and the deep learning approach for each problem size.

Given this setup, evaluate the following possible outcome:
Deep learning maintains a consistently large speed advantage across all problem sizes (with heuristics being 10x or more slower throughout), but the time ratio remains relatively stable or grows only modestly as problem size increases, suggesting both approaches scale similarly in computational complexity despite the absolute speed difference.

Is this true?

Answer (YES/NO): NO